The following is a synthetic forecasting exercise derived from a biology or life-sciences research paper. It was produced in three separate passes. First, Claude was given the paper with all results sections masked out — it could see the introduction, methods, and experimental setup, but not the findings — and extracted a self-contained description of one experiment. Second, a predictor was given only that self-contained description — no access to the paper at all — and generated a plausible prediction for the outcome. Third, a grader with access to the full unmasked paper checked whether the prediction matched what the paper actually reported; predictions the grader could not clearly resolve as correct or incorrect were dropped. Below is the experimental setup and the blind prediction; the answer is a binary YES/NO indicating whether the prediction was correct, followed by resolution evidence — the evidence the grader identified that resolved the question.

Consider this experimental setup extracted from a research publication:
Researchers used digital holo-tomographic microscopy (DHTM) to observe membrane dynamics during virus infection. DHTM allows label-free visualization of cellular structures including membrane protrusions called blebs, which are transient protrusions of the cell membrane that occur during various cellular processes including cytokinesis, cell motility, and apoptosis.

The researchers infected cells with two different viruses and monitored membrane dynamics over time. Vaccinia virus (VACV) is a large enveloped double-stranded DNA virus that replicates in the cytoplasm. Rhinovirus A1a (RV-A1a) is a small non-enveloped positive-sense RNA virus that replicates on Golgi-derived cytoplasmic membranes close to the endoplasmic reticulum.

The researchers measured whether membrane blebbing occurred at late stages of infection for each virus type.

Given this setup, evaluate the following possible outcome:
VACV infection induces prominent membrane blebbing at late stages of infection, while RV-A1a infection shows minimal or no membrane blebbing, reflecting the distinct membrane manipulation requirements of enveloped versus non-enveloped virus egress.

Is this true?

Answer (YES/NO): YES